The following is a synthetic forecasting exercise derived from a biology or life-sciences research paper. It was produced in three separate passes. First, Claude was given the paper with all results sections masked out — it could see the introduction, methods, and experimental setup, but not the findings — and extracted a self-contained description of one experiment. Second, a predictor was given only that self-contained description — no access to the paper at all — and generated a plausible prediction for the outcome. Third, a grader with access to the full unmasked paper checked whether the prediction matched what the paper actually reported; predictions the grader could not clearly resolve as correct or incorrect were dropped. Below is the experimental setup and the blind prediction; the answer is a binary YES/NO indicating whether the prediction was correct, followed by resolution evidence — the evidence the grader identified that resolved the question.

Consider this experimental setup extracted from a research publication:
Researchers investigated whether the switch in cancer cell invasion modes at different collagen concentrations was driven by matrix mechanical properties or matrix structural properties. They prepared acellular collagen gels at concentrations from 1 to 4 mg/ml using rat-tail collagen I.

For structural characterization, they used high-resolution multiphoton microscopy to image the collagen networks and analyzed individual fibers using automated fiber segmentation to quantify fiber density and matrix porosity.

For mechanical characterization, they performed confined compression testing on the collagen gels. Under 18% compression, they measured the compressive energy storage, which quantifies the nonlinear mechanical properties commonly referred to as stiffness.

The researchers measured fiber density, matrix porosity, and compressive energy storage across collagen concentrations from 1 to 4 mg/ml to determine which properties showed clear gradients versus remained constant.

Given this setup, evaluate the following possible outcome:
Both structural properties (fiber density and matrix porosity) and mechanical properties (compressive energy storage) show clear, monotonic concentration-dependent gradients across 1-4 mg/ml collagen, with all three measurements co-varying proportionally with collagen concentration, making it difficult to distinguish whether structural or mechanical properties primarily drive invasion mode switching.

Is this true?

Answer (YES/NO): NO